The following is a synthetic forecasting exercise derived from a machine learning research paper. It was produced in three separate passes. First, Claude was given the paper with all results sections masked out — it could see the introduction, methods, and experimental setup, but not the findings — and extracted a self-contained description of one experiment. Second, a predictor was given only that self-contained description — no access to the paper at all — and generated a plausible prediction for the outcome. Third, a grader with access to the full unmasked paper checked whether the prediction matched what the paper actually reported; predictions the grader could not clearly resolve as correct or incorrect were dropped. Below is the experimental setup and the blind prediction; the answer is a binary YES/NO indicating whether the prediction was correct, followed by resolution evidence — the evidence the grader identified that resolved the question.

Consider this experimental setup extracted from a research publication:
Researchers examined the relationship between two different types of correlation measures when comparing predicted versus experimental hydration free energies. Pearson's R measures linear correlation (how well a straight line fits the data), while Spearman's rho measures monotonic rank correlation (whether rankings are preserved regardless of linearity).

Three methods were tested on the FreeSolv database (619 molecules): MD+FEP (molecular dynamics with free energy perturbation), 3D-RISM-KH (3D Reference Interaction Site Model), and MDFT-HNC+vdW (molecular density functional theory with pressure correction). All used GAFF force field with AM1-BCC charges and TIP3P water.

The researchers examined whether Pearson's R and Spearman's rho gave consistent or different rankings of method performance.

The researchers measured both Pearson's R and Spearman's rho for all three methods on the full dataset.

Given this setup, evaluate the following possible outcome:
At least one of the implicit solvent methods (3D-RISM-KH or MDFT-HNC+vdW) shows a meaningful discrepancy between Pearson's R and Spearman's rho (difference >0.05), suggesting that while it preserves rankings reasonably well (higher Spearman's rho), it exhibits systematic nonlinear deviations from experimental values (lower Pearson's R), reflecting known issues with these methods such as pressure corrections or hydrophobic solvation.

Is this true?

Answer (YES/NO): NO